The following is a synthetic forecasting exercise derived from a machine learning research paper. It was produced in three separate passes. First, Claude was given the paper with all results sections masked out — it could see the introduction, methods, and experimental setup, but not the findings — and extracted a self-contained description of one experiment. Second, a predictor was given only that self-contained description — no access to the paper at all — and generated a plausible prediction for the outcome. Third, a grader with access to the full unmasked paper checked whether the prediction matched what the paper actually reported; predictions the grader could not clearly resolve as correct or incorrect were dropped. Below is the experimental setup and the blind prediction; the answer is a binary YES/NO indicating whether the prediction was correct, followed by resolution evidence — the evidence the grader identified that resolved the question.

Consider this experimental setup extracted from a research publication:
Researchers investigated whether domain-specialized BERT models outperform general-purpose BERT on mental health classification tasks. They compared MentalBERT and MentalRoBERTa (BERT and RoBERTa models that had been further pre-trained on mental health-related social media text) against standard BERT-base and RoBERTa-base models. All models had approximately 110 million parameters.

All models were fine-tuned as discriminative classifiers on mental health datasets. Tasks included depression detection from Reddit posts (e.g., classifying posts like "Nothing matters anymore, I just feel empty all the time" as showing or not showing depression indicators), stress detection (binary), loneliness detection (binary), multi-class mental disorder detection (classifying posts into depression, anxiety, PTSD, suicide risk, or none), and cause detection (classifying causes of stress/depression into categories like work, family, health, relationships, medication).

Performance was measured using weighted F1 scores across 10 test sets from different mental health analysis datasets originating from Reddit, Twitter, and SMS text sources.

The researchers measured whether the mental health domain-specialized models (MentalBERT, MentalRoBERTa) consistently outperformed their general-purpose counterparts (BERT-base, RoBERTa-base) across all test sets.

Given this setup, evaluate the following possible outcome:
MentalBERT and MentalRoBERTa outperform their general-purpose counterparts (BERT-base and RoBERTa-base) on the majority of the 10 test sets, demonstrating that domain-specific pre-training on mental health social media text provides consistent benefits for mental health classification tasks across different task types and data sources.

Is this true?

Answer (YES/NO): YES